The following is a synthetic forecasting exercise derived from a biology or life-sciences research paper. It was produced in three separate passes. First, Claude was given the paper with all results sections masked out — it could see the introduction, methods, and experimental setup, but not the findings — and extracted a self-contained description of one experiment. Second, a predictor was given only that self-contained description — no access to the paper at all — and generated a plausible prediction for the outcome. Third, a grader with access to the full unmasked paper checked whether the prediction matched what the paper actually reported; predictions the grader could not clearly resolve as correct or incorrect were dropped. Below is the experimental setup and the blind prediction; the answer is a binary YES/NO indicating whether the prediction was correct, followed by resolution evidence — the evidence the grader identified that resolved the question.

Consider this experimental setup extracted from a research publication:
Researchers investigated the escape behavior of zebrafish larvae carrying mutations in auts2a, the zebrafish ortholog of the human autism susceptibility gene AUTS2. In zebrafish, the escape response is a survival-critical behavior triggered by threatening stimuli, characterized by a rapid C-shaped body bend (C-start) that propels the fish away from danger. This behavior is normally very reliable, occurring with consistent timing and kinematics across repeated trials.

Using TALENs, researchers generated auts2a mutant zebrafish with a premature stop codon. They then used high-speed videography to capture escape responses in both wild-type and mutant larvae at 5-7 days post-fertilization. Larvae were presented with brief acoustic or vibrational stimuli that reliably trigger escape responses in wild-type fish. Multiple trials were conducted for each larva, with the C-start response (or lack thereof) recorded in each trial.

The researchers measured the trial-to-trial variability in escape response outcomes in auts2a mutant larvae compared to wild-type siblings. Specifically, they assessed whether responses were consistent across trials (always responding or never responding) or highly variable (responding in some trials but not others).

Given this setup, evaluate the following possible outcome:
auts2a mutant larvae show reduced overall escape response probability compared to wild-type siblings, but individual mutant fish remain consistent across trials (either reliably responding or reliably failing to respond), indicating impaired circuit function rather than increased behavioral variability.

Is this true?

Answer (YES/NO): NO